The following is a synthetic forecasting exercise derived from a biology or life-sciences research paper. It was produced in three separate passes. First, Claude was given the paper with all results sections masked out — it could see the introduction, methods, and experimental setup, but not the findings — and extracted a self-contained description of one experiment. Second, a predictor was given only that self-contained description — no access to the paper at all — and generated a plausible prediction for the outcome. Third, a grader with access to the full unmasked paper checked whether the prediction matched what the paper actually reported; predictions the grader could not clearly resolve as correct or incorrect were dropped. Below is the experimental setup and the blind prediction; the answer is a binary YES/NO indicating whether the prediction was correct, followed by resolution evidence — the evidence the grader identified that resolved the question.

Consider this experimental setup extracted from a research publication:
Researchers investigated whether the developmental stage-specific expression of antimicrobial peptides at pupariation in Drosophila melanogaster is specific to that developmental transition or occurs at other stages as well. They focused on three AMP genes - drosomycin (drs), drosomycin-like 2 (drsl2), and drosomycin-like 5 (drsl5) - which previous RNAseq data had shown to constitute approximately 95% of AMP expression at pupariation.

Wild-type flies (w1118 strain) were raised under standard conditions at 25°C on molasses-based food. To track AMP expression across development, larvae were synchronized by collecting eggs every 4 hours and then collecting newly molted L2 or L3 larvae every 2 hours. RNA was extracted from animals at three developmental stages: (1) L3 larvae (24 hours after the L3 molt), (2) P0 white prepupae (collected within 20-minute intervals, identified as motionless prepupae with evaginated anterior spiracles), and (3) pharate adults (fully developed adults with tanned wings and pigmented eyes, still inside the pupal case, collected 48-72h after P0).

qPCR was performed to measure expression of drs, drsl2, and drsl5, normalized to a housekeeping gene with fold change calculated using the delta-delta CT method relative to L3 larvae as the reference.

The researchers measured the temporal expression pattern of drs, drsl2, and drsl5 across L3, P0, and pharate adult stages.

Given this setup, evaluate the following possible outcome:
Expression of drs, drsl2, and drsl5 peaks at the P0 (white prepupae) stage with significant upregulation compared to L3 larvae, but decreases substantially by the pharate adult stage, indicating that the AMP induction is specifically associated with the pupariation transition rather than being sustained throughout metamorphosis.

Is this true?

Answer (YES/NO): YES